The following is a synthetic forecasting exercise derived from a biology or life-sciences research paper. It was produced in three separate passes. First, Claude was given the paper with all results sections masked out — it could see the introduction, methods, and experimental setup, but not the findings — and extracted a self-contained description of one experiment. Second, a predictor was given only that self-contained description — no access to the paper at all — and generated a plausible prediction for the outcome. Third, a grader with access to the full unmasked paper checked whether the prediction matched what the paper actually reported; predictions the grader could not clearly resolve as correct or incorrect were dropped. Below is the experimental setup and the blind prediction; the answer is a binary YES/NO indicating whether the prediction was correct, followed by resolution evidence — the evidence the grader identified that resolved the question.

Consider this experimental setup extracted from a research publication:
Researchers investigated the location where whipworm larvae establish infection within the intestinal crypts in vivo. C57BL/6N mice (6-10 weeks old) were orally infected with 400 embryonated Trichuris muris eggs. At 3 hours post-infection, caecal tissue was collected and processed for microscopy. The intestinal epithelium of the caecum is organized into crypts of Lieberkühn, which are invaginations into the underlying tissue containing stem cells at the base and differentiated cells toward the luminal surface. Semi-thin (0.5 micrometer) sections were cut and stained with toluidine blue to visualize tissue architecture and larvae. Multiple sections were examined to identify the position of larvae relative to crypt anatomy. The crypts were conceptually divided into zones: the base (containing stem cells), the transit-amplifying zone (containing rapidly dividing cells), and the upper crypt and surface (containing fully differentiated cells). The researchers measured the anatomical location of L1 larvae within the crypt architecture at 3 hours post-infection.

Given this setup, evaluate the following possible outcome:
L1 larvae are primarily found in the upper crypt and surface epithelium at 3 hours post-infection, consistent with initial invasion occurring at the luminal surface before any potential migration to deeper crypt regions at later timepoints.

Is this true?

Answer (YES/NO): NO